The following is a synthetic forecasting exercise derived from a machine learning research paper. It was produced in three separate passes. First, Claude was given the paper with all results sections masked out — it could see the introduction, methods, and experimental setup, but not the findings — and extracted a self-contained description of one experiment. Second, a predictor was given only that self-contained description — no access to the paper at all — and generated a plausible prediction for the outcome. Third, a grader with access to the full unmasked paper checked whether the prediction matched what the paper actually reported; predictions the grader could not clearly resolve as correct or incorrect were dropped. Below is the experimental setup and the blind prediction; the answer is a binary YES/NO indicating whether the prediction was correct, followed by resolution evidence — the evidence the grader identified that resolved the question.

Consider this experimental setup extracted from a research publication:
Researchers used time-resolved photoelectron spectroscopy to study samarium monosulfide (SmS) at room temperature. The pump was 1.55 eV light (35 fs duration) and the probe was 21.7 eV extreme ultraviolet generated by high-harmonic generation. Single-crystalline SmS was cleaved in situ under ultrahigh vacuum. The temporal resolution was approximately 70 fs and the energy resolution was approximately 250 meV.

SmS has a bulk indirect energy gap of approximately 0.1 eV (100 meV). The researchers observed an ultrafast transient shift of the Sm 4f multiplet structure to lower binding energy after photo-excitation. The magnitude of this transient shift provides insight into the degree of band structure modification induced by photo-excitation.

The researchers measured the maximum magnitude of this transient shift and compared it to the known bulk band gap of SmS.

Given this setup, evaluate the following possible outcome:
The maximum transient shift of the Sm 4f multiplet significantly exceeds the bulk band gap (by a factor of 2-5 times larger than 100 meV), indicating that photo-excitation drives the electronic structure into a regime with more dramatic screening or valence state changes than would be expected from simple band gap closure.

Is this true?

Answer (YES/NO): NO